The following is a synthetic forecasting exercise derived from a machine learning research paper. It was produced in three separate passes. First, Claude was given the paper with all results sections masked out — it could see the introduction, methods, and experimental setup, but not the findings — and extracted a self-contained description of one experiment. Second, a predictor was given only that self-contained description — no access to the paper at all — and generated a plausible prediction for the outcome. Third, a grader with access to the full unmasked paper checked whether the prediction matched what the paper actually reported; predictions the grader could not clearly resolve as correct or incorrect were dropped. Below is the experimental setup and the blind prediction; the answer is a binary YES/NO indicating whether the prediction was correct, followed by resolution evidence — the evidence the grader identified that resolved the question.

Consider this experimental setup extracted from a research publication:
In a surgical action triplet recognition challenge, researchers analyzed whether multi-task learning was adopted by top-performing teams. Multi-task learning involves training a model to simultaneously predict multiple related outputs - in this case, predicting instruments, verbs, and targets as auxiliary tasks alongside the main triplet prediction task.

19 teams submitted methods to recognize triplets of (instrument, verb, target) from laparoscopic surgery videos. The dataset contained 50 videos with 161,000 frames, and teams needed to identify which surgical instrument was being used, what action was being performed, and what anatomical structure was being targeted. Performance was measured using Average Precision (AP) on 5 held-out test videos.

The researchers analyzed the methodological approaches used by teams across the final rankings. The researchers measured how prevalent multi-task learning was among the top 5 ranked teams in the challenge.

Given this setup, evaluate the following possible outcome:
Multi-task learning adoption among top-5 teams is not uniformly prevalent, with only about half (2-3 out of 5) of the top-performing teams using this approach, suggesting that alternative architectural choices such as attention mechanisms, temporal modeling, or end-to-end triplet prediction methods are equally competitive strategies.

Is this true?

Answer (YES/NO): NO